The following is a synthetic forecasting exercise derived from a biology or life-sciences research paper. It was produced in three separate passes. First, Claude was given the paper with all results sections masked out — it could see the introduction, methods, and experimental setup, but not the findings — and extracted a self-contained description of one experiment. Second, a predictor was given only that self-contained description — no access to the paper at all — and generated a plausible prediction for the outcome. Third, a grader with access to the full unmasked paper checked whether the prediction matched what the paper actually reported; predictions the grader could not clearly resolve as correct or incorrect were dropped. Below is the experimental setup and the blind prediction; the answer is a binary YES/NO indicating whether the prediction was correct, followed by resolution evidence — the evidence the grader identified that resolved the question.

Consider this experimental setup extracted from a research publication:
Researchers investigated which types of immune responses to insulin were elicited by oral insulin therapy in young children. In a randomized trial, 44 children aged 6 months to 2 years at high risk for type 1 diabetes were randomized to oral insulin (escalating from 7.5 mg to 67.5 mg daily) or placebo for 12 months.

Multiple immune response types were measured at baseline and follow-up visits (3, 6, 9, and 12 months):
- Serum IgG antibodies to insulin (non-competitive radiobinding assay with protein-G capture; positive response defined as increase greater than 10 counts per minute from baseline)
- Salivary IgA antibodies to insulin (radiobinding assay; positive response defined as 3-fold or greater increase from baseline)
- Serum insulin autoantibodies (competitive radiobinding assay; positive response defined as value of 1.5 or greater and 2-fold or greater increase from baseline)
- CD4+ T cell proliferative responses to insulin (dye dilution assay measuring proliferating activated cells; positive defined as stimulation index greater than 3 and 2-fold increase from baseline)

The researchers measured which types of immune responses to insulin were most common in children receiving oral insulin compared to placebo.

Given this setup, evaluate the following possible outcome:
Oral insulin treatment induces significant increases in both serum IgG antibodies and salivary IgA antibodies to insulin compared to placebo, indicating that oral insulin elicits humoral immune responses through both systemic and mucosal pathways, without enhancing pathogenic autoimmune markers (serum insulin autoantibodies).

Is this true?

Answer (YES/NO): NO